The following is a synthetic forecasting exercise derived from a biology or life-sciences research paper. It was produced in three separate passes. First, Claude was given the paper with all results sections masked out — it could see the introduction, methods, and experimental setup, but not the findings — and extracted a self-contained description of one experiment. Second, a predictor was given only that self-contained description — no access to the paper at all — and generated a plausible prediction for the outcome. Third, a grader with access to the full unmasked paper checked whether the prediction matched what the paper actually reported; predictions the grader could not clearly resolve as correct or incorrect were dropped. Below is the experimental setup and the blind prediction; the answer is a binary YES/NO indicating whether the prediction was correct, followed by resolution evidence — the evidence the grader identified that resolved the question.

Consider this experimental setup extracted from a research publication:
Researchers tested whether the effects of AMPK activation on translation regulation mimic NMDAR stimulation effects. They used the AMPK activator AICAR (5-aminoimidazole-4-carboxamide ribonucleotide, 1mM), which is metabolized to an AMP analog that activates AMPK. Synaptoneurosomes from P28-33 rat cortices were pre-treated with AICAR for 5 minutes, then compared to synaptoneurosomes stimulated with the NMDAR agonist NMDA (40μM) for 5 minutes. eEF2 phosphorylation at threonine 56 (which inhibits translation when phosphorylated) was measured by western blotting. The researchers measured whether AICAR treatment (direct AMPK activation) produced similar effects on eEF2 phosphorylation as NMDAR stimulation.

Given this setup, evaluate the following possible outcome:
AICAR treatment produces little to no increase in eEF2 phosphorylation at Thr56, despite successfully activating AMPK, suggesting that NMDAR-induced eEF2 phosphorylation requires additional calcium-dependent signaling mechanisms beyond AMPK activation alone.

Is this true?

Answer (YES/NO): NO